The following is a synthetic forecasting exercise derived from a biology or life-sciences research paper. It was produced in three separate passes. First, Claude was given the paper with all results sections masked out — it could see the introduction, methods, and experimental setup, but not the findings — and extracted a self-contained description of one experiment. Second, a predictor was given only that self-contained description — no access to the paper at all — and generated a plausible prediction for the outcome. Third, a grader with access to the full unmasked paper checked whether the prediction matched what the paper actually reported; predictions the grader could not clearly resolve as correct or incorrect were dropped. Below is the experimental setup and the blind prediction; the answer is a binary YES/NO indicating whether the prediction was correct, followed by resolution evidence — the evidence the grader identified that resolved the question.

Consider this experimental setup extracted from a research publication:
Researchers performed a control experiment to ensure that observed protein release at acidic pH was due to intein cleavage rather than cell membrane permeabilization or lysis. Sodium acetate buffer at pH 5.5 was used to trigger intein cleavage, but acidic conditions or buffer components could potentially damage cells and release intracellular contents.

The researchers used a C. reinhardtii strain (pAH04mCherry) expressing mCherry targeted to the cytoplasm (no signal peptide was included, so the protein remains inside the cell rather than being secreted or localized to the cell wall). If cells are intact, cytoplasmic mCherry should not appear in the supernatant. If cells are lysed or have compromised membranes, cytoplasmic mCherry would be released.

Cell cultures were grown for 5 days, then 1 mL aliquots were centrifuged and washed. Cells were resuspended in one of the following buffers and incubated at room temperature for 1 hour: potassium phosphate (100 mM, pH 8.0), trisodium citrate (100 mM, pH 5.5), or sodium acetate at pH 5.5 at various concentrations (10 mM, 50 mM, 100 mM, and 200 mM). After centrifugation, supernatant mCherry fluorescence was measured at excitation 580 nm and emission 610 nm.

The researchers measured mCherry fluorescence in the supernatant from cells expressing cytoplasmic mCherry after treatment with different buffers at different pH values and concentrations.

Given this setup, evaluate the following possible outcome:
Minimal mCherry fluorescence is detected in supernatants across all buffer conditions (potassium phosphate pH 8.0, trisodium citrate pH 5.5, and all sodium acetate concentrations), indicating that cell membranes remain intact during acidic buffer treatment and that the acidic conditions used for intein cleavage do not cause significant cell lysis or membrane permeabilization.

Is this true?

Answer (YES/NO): NO